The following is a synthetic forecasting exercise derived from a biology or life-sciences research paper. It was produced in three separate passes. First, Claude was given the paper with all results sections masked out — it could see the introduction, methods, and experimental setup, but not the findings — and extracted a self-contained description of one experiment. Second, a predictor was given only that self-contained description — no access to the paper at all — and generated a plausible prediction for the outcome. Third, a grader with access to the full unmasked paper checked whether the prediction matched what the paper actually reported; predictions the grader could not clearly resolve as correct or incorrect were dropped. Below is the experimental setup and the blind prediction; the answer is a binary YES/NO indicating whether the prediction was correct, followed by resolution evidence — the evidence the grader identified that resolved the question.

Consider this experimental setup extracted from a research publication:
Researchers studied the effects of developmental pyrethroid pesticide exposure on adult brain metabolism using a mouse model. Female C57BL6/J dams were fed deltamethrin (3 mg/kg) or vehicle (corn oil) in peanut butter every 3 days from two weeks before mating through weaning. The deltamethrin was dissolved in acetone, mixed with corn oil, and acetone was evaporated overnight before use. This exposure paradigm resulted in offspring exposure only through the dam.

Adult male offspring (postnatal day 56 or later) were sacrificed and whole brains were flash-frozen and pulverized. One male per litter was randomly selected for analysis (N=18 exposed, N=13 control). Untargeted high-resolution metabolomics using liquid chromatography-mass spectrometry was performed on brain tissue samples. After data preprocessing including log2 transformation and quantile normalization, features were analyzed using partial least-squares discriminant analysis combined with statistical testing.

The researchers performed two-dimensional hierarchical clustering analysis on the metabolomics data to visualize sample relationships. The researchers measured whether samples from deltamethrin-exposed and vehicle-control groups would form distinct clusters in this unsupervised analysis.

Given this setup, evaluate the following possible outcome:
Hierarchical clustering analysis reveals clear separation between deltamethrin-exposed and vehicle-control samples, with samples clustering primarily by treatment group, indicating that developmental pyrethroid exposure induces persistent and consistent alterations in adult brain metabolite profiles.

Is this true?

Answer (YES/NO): YES